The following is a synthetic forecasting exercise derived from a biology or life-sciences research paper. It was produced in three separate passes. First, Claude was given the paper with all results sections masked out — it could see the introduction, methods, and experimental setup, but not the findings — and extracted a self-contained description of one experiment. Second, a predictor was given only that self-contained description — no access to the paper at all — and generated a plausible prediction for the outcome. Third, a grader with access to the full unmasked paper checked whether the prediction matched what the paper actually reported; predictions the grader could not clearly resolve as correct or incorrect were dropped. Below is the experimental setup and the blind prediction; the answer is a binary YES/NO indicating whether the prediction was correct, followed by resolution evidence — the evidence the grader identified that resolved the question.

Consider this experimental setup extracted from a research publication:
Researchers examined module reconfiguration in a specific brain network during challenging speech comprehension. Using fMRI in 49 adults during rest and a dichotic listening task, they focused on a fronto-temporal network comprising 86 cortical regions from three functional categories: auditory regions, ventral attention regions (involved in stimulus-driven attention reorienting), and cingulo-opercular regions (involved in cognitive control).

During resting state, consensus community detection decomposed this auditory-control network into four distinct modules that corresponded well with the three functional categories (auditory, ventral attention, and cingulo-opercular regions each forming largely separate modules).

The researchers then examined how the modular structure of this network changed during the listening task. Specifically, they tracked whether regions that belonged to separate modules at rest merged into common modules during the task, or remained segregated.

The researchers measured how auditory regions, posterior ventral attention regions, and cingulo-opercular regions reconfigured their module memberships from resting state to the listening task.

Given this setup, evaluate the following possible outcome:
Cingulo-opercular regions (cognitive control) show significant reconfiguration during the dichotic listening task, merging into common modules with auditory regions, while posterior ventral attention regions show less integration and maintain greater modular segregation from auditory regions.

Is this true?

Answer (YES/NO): NO